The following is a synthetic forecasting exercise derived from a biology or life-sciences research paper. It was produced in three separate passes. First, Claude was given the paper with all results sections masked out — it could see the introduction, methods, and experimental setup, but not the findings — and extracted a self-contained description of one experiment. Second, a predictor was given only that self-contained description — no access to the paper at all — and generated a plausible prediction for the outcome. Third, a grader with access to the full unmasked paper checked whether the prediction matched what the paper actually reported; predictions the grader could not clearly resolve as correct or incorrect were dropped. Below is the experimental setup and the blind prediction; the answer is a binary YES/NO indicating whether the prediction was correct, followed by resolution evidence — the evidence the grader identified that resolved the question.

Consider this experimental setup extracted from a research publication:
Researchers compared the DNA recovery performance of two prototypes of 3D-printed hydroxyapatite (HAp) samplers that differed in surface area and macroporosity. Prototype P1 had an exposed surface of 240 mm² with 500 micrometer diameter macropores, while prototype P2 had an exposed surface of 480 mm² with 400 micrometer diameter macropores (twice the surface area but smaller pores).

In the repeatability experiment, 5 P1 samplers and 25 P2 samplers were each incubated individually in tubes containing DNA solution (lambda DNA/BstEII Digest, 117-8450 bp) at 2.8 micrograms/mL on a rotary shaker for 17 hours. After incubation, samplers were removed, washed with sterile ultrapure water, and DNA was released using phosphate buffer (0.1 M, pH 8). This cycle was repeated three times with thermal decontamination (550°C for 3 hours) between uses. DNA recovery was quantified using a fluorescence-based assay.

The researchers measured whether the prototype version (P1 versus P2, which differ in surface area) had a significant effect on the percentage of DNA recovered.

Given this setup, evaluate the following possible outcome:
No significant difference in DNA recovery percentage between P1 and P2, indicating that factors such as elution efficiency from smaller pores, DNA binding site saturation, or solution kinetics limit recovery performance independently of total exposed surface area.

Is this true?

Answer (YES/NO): YES